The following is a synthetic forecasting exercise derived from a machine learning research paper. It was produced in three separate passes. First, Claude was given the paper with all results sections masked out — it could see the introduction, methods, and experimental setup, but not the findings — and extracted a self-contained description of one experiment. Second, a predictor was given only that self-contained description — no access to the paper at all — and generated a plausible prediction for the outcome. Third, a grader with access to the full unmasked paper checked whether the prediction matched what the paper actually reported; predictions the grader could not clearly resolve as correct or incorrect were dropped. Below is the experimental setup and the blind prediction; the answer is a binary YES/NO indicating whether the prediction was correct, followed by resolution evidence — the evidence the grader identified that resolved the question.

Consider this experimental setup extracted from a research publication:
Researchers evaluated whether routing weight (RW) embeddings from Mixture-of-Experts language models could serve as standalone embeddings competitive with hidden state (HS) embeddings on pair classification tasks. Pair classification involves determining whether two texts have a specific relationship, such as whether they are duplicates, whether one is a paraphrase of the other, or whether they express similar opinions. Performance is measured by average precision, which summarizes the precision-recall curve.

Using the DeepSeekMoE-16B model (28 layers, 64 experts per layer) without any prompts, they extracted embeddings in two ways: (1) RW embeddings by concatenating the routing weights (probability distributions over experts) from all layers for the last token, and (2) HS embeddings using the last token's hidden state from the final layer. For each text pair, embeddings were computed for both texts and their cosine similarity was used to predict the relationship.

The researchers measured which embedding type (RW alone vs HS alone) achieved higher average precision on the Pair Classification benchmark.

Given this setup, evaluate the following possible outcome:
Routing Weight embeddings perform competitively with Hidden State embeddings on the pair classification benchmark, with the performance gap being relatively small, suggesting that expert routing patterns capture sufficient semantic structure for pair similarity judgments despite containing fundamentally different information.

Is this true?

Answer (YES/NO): NO